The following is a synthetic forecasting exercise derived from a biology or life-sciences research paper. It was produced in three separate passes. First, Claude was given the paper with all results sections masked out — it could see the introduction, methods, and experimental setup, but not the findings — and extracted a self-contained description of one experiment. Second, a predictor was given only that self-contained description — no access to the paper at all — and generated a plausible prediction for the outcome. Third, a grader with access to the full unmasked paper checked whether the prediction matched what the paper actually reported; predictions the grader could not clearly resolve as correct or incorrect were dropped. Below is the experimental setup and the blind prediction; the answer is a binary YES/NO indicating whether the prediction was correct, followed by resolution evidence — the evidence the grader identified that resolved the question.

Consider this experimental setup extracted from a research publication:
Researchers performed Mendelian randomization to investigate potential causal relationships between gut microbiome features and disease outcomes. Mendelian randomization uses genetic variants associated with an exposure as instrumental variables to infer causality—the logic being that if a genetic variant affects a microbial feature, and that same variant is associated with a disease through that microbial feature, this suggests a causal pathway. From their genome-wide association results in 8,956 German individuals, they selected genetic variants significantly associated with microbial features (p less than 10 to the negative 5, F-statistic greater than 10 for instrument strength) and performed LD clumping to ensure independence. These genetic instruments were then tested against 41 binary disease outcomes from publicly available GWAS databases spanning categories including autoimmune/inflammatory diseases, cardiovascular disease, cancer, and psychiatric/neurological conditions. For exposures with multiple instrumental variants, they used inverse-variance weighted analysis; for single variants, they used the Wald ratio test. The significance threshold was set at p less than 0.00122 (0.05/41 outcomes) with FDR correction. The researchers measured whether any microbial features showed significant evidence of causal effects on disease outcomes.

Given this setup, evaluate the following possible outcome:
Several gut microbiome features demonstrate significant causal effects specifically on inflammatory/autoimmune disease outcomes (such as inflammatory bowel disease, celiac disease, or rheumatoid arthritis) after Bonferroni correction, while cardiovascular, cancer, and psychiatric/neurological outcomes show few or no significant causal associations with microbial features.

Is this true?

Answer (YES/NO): NO